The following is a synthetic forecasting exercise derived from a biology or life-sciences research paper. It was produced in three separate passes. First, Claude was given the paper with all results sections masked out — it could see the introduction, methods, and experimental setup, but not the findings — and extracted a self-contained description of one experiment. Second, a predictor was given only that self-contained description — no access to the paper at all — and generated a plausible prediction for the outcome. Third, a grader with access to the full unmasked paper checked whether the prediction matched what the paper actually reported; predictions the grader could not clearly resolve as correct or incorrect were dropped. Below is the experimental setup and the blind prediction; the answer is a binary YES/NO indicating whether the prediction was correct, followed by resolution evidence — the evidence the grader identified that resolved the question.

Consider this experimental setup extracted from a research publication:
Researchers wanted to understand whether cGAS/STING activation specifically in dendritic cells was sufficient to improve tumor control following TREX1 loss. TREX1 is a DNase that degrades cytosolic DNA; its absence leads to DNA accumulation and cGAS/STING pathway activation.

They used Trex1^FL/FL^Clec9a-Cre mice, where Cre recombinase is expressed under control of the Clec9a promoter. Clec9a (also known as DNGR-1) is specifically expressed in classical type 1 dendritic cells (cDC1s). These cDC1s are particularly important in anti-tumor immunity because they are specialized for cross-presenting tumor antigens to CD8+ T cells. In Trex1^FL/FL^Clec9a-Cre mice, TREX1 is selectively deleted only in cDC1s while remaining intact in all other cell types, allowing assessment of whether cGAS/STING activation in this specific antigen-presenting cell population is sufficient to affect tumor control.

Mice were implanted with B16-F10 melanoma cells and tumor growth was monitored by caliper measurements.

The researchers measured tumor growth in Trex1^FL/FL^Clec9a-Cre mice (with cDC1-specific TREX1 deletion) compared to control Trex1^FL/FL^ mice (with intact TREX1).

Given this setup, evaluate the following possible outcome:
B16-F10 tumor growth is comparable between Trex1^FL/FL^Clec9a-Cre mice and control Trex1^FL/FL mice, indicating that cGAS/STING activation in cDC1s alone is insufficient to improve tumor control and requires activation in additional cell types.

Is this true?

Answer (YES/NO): NO